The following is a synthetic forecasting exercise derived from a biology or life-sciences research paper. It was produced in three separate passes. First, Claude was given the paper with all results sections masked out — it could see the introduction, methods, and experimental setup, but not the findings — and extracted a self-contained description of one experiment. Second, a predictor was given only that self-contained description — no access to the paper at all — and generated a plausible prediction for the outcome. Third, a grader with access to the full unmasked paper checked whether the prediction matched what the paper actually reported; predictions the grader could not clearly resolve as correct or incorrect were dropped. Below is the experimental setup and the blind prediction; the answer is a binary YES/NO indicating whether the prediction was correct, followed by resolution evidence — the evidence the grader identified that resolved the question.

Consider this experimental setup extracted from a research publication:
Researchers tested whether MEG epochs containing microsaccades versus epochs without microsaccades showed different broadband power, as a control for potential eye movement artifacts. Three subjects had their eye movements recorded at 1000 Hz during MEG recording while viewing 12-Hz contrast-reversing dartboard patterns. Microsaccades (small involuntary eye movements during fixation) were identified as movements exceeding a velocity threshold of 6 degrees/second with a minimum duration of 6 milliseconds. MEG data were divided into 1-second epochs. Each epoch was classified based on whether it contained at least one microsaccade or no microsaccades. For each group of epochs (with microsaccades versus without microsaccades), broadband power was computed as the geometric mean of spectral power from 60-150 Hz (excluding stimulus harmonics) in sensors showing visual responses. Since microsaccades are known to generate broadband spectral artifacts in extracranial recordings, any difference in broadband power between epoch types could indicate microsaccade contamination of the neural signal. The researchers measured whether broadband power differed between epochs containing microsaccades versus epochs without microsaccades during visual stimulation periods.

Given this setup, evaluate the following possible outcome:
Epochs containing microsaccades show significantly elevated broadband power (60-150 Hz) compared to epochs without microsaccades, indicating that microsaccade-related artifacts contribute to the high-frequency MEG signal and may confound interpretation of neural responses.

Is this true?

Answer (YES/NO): NO